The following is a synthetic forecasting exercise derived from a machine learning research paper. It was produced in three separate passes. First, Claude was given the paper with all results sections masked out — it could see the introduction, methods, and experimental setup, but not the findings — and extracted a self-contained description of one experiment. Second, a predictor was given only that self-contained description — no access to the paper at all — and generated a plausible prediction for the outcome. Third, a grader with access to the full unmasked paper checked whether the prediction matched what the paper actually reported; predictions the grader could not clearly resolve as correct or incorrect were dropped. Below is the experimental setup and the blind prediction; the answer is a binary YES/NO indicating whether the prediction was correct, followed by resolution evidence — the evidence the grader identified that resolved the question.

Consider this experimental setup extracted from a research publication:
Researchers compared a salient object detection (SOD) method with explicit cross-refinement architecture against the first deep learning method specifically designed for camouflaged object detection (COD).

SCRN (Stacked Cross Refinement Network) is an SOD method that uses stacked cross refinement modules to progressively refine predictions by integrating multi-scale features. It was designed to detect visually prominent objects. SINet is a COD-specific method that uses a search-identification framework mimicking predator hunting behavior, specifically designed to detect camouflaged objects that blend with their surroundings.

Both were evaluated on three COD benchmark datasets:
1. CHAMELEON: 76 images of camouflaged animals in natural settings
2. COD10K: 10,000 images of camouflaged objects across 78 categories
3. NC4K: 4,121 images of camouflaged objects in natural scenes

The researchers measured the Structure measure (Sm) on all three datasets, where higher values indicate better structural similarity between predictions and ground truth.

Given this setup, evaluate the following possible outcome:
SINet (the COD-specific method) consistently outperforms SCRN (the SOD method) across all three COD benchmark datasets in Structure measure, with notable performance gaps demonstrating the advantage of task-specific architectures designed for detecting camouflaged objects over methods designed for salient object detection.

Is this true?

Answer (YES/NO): NO